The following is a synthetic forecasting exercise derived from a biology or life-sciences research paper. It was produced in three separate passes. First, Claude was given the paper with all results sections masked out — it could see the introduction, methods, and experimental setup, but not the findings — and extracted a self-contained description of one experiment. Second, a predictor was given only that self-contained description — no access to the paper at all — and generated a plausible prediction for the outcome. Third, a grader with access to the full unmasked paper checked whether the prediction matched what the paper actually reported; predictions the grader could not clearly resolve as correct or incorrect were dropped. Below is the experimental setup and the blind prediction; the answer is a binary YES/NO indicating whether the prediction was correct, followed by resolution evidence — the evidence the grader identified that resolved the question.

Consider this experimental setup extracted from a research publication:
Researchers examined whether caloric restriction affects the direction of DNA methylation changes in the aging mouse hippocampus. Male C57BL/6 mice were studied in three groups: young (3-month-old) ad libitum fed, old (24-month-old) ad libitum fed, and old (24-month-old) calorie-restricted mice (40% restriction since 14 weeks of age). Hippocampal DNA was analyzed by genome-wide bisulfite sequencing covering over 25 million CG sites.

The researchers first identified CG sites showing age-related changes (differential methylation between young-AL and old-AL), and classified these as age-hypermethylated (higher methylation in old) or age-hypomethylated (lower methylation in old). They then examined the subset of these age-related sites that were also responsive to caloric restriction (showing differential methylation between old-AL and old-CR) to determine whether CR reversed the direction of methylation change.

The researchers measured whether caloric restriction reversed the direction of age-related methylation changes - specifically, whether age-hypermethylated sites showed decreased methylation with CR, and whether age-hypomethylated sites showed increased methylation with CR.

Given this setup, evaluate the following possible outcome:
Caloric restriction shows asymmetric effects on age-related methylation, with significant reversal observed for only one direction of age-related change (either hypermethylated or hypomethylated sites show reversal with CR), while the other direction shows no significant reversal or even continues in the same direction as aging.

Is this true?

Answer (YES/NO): NO